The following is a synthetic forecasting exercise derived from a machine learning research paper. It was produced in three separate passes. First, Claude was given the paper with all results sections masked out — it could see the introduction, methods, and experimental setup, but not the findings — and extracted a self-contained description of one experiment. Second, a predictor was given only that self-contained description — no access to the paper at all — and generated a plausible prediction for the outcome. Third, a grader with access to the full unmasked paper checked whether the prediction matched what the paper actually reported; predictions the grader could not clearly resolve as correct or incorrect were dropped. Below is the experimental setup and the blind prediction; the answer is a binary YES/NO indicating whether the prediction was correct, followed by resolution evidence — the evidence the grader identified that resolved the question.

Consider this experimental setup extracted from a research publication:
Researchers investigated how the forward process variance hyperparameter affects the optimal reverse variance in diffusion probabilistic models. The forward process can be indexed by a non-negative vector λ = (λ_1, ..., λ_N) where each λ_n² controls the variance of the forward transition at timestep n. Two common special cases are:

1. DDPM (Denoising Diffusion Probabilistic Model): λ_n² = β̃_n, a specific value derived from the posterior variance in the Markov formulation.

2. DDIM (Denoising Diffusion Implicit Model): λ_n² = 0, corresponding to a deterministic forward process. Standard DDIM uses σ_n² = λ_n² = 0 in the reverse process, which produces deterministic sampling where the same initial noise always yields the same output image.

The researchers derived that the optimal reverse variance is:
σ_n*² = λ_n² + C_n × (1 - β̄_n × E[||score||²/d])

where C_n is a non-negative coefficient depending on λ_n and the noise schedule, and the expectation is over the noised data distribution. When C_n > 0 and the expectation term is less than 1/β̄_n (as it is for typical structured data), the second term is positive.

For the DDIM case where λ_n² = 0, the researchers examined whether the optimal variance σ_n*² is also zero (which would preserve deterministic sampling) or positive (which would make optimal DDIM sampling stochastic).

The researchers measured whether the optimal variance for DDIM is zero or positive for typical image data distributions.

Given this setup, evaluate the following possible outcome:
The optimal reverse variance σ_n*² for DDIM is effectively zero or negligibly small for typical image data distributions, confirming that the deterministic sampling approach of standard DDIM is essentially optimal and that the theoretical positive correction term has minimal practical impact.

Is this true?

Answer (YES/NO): NO